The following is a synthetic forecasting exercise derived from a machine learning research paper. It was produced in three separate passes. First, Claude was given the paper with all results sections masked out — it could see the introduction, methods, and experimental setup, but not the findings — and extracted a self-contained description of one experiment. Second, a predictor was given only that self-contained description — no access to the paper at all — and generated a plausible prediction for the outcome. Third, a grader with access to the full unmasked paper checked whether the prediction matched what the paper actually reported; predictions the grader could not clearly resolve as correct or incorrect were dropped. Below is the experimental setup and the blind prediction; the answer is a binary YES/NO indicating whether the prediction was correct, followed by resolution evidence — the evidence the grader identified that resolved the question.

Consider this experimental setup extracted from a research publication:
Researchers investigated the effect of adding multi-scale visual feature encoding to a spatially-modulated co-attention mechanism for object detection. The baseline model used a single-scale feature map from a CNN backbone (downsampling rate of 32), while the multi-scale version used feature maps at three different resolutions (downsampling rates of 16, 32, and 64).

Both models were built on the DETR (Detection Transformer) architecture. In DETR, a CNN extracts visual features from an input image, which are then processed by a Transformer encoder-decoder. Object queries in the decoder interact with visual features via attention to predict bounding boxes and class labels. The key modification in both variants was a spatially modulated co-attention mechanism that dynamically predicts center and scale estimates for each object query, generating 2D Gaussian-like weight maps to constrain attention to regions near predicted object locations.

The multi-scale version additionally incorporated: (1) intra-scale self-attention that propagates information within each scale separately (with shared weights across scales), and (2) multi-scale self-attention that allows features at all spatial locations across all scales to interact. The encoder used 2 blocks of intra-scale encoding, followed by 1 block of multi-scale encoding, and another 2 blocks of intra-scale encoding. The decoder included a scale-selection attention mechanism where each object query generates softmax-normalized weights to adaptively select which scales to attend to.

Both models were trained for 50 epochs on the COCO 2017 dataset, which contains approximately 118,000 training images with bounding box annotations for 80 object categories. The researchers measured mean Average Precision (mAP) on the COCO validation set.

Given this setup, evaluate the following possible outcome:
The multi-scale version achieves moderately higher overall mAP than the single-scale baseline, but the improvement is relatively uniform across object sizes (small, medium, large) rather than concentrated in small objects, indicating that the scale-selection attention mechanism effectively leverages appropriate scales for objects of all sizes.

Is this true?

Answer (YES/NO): NO